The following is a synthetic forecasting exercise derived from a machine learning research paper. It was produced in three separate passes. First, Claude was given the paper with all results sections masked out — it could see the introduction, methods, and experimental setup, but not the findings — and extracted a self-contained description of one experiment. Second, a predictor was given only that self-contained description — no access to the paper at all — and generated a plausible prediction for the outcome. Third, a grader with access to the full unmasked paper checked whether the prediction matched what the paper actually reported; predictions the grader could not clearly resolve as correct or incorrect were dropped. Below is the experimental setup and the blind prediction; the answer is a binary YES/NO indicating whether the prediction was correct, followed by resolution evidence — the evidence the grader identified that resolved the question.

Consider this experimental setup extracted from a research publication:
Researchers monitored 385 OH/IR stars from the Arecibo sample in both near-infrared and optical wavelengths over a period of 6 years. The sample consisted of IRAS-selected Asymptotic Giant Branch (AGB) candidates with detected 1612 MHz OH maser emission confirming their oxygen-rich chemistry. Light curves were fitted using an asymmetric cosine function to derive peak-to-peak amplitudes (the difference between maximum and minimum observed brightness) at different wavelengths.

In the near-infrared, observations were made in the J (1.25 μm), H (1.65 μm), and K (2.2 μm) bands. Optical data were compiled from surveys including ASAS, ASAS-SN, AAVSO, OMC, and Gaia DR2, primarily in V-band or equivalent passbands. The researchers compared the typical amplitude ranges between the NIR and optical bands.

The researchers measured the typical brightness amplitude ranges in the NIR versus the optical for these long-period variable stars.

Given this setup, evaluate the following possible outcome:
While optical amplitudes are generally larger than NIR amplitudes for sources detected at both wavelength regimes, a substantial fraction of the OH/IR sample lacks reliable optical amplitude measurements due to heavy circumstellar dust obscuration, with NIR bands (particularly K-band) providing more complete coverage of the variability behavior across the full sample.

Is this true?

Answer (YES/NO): YES